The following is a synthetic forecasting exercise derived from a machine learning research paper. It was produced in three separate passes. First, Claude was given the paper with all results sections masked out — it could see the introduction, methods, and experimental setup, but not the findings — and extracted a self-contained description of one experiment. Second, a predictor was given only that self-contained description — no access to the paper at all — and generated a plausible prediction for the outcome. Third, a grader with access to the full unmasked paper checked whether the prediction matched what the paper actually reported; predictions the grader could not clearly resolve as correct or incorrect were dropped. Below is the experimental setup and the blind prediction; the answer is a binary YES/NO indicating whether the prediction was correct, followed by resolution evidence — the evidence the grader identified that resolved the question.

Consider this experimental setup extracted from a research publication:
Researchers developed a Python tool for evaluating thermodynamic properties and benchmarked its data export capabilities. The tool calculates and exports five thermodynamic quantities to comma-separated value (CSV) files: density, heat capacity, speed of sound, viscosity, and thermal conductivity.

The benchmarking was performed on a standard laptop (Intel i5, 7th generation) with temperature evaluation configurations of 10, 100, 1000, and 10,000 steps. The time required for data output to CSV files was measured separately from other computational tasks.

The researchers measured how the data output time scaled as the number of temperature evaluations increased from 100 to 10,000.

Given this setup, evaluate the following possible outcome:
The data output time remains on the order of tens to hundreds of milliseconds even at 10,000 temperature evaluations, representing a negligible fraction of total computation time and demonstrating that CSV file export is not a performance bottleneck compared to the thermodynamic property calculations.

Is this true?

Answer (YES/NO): YES